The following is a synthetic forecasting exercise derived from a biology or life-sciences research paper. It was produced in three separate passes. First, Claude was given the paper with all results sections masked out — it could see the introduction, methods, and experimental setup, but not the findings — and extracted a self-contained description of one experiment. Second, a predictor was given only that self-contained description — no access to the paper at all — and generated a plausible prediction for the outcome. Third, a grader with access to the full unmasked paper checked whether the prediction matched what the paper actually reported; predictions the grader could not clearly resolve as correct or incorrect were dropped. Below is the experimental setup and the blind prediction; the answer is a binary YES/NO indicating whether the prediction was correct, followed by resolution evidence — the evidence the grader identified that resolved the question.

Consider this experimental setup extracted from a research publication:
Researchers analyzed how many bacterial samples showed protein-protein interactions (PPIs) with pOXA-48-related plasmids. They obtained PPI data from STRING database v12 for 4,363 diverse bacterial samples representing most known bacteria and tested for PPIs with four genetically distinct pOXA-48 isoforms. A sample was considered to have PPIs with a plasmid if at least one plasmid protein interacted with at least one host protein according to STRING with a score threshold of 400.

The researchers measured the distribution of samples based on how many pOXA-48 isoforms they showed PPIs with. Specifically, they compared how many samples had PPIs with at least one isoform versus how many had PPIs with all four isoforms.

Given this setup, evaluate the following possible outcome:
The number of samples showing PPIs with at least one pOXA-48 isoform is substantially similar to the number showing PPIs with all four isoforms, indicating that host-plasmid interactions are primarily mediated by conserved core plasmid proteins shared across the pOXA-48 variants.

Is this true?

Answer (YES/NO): NO